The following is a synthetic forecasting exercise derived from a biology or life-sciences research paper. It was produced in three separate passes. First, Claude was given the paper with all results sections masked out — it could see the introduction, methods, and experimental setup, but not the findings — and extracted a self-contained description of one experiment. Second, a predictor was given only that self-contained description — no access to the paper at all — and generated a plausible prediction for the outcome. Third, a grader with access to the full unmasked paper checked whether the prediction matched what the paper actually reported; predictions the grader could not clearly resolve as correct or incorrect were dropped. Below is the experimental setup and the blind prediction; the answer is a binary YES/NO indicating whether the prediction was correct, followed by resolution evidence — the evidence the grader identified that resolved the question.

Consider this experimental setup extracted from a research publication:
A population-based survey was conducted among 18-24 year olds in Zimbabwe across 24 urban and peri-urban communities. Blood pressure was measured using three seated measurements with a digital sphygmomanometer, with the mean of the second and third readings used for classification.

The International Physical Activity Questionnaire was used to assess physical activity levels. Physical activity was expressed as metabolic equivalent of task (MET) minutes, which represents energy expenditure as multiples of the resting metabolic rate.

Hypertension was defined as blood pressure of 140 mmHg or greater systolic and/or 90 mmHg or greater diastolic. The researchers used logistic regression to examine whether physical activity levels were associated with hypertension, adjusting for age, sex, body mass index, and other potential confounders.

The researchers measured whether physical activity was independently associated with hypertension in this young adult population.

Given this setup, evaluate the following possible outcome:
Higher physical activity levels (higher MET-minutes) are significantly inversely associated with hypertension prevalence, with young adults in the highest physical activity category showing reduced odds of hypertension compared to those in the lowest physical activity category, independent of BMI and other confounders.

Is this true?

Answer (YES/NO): NO